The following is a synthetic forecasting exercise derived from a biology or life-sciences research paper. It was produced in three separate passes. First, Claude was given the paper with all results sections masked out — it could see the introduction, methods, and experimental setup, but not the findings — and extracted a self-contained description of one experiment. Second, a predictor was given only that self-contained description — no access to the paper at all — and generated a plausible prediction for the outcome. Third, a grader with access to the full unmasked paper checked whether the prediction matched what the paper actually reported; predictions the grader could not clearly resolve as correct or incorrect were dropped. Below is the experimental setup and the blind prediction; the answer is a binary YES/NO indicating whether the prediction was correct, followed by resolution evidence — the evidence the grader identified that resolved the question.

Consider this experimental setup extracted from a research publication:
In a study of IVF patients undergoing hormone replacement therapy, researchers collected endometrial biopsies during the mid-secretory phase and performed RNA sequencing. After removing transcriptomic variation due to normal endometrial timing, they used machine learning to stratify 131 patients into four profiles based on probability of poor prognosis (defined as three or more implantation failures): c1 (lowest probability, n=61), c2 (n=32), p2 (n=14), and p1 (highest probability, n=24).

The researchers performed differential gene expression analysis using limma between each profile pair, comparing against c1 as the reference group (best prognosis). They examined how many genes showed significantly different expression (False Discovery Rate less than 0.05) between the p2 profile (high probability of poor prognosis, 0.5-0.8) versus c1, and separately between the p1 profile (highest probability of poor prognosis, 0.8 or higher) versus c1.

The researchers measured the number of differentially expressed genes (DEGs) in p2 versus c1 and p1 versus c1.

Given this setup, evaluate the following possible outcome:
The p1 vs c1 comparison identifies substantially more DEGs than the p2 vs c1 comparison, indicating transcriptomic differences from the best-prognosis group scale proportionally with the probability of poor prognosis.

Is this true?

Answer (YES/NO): NO